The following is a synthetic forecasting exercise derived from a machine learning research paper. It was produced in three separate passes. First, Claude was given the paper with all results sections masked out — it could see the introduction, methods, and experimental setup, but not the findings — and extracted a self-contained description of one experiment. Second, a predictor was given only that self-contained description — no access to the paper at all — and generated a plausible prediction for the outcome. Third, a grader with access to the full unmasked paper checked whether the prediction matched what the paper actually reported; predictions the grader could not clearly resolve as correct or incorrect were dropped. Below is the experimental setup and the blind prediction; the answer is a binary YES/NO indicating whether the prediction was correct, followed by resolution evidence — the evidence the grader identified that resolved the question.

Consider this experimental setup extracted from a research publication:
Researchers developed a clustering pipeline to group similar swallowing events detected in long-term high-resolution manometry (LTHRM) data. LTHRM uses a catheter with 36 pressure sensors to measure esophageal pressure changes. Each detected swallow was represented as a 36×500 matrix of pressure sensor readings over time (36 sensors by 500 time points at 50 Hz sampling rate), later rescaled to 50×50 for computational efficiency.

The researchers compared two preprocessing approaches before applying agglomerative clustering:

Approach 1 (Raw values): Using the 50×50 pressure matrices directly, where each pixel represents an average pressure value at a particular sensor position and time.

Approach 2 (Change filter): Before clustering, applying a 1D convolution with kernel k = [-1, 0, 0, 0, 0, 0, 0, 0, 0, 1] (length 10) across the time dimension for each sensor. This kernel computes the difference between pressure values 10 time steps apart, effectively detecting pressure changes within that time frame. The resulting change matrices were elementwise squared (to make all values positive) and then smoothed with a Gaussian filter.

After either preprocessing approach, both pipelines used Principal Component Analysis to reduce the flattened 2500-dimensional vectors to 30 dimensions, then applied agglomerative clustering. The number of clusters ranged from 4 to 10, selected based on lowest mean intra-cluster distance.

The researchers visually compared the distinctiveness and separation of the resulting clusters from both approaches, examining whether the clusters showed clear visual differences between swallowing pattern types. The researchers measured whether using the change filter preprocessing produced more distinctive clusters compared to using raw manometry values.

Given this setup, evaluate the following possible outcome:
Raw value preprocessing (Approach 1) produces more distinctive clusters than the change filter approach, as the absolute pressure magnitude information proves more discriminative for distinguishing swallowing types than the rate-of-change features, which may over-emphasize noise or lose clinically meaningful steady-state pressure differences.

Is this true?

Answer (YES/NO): NO